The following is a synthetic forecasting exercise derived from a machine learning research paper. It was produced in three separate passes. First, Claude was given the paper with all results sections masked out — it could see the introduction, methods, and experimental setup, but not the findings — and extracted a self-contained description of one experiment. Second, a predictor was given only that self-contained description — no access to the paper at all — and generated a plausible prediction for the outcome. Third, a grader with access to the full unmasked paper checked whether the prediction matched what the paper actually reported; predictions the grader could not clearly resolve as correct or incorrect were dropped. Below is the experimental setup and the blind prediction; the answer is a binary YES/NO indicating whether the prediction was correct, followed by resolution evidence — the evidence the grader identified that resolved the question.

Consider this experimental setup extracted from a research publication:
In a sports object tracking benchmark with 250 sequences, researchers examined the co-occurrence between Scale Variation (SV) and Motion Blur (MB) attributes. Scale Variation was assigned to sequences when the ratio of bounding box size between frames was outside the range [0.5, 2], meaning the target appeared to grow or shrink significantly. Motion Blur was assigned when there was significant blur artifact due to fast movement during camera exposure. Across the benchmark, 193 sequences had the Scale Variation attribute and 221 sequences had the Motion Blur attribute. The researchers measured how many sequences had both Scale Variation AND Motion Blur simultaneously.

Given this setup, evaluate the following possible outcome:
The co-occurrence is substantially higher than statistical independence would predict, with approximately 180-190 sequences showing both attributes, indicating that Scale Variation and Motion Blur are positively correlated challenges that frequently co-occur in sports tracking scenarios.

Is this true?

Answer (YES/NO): NO